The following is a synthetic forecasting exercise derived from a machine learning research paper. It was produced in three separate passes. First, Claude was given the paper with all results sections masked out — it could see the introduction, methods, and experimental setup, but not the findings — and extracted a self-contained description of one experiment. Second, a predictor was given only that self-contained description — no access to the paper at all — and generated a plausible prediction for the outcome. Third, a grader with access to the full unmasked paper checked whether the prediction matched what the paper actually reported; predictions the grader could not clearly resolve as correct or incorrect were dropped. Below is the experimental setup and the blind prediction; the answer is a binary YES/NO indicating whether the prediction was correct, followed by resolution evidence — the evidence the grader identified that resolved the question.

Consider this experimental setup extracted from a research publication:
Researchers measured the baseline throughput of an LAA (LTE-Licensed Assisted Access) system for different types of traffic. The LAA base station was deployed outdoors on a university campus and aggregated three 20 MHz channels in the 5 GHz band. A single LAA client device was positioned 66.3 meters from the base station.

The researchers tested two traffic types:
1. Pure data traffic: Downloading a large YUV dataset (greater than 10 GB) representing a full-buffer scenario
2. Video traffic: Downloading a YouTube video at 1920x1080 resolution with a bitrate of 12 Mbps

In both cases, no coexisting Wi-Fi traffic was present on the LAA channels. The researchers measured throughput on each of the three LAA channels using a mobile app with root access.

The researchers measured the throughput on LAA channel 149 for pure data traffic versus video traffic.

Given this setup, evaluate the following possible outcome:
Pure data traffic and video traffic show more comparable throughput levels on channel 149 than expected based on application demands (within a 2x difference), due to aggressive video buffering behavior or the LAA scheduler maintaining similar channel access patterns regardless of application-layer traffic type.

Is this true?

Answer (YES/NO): NO